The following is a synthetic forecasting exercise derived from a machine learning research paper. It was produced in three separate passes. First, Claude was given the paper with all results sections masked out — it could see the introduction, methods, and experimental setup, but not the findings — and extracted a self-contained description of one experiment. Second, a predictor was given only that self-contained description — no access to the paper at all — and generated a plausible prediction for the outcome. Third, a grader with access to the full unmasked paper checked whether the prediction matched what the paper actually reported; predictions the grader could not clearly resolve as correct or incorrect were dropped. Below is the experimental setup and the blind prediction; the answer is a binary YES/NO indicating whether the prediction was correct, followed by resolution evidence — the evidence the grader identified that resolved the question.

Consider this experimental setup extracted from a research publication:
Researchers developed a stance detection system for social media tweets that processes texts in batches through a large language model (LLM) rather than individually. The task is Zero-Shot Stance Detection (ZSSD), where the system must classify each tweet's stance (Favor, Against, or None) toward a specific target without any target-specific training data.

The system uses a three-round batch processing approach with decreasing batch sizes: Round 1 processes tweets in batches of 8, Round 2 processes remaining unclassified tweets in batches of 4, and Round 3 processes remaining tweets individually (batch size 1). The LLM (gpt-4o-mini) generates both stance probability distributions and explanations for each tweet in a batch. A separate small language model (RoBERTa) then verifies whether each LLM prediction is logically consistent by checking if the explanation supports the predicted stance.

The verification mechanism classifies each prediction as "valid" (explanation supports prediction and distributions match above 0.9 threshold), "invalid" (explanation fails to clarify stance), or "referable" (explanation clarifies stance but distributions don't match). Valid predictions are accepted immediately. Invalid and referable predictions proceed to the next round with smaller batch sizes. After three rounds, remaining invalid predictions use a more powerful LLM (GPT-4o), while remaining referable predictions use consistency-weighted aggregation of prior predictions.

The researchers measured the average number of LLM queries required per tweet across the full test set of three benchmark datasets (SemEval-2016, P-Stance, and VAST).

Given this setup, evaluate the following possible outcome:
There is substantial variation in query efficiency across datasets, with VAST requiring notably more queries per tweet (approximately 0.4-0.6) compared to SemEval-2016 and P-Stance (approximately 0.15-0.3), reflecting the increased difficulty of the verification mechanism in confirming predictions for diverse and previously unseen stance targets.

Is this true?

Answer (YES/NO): NO